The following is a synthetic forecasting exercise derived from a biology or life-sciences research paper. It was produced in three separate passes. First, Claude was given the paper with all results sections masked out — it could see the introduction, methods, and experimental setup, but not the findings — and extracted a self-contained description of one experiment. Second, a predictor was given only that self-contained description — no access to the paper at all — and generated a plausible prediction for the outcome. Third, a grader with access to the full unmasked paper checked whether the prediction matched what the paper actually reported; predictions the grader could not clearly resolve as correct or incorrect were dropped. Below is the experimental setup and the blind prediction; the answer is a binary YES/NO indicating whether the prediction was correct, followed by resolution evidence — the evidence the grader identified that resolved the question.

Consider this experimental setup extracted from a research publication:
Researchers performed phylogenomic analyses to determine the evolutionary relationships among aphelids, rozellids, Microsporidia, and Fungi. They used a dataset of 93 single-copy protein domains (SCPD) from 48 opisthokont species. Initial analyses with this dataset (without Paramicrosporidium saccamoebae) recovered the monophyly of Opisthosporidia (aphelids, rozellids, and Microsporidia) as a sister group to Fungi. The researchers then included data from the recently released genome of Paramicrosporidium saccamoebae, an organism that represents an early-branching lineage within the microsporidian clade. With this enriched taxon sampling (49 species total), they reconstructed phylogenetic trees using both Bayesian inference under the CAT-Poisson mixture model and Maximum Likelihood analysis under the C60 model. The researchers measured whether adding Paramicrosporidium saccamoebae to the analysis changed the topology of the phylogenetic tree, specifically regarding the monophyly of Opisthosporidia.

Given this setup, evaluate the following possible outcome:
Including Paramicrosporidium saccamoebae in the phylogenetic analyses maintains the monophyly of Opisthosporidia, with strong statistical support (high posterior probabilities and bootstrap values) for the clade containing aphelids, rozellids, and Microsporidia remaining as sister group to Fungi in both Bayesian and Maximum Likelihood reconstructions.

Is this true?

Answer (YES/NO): NO